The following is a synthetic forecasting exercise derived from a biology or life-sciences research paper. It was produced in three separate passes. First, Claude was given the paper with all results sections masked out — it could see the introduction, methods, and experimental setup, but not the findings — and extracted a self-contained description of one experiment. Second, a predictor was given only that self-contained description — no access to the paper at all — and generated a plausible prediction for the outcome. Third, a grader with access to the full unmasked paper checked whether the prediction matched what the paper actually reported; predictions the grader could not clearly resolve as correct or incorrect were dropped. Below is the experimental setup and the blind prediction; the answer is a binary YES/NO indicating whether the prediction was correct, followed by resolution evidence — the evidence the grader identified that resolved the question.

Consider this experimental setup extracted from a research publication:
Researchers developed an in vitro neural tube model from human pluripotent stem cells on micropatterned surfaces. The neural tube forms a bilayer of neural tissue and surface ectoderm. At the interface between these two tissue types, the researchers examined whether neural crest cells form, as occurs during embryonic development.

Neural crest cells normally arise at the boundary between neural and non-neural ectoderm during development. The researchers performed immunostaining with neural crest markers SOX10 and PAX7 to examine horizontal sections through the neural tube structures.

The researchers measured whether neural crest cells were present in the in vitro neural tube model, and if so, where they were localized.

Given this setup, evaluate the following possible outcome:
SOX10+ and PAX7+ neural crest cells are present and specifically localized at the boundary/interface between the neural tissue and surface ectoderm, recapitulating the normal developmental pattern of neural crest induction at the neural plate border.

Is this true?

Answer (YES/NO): YES